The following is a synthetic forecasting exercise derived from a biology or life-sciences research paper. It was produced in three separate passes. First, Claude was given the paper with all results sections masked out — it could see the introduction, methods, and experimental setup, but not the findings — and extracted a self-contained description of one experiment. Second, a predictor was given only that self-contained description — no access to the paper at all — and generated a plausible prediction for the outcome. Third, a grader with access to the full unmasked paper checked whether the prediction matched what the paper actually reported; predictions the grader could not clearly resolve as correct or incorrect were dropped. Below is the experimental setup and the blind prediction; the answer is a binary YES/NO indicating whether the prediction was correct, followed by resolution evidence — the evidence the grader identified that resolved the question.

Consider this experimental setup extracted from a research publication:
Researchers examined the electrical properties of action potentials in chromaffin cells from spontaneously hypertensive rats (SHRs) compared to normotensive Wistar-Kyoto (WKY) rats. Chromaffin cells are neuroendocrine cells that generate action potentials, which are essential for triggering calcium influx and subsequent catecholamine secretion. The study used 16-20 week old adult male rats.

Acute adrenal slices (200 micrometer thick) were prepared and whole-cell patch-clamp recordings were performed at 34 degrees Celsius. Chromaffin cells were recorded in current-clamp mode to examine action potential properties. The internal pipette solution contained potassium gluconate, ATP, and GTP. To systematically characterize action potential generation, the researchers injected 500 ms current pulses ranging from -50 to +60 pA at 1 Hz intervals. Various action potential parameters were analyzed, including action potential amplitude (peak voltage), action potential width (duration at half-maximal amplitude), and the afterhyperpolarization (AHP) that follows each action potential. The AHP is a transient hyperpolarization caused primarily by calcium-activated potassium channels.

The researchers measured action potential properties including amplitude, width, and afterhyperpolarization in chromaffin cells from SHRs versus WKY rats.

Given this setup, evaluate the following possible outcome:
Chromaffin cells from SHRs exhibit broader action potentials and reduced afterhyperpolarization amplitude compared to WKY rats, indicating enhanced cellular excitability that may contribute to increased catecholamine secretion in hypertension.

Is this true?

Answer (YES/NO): NO